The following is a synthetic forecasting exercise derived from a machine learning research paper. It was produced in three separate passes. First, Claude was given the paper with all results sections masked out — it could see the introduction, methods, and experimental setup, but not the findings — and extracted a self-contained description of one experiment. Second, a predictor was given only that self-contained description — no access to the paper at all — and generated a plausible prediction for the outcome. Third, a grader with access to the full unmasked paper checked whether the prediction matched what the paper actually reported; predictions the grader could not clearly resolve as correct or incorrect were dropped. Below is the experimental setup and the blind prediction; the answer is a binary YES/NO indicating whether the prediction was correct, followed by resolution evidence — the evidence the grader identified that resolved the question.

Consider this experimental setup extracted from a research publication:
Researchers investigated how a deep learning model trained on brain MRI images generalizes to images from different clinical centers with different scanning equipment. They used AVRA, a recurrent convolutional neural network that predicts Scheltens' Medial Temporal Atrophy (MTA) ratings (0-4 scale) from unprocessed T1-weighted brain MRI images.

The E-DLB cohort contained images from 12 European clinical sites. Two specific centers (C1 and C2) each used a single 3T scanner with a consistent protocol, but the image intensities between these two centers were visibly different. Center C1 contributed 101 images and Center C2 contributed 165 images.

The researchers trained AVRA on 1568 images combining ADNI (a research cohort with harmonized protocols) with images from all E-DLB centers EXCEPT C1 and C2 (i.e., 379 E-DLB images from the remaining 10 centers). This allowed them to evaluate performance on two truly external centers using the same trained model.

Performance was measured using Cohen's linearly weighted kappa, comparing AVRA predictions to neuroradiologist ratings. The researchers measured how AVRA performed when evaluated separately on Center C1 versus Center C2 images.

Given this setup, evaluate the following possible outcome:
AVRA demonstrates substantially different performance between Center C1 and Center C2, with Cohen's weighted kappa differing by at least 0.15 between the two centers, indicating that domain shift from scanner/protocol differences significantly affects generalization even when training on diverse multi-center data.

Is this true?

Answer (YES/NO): YES